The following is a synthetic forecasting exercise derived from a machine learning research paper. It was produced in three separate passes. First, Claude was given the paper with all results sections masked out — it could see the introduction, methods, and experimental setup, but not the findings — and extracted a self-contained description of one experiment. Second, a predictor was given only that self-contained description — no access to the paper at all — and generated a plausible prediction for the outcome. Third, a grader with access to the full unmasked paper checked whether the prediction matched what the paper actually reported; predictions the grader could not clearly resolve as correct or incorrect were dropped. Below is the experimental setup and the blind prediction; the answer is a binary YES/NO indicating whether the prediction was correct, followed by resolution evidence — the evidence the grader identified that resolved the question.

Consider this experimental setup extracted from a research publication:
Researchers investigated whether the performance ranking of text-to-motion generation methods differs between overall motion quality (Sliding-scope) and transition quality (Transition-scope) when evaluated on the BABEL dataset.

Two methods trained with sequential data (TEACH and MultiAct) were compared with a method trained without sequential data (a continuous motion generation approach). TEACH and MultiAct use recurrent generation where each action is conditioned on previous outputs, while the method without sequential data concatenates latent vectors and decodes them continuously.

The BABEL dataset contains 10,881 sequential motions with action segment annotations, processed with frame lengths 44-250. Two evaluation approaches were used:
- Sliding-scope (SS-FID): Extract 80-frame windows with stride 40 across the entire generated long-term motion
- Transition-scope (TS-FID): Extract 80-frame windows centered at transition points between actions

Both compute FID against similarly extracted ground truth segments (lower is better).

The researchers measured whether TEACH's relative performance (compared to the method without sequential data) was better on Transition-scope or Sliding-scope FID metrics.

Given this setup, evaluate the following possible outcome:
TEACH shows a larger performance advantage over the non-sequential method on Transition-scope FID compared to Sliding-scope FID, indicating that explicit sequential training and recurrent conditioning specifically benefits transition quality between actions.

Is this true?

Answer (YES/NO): YES